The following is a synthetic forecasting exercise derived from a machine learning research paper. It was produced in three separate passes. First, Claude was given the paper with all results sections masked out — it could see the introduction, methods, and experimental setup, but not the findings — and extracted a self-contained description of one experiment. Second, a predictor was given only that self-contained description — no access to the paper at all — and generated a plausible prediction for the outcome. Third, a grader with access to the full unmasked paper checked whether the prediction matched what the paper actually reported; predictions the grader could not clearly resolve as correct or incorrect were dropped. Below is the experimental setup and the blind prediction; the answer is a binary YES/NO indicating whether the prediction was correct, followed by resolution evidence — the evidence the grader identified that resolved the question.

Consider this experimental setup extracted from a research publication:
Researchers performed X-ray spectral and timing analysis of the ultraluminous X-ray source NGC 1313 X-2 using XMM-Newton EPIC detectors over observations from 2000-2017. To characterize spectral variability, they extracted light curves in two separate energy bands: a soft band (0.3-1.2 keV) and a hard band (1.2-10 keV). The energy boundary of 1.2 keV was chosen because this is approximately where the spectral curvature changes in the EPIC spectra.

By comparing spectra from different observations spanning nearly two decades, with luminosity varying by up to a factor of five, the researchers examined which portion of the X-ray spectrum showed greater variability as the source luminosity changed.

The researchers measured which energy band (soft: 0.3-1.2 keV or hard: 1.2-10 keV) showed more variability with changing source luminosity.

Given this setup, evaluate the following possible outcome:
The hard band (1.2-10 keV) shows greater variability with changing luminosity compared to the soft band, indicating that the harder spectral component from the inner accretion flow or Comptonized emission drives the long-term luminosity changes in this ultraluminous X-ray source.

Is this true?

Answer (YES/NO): YES